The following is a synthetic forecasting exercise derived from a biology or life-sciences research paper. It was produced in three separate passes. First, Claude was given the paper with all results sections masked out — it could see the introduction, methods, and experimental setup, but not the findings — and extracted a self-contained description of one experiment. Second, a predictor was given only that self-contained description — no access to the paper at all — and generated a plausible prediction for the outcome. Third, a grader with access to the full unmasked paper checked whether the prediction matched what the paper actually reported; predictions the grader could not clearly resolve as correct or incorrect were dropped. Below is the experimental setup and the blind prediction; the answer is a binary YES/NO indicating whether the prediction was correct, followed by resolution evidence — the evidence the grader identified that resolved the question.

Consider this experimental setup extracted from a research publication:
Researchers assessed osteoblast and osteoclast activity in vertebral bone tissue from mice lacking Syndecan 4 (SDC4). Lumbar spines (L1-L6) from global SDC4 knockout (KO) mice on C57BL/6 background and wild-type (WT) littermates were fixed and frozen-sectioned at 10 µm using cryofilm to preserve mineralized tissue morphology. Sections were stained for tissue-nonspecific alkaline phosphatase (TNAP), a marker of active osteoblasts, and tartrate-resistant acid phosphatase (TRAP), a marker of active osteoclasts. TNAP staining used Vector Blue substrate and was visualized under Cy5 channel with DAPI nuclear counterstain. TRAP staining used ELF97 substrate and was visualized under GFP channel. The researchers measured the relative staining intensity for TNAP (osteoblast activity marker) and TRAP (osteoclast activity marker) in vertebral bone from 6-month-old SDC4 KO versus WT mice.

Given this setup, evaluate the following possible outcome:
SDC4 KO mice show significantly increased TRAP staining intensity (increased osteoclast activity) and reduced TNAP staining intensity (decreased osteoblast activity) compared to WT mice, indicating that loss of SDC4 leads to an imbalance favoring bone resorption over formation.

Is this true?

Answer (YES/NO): YES